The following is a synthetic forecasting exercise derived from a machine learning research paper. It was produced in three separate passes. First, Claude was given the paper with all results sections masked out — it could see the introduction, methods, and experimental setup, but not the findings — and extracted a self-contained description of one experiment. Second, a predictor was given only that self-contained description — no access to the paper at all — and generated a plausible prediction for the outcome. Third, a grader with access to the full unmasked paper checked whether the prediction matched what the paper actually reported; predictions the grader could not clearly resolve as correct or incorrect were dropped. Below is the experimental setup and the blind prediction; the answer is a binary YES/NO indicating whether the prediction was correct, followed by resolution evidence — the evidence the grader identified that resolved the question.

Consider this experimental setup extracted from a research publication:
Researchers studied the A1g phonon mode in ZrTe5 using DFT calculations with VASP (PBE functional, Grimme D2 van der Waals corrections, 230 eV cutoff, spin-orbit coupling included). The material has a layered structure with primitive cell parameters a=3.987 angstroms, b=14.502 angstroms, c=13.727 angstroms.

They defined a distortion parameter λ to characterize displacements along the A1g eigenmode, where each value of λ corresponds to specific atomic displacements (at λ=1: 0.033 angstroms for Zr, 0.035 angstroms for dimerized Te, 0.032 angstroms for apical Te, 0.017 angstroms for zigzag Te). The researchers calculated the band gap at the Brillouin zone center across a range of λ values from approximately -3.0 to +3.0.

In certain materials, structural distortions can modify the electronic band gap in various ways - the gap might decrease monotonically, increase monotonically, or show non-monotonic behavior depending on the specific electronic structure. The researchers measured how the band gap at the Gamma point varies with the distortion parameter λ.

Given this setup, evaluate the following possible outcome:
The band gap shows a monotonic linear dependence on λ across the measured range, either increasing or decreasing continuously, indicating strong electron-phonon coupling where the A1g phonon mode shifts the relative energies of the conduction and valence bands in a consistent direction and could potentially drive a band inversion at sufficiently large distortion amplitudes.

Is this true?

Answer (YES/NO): NO